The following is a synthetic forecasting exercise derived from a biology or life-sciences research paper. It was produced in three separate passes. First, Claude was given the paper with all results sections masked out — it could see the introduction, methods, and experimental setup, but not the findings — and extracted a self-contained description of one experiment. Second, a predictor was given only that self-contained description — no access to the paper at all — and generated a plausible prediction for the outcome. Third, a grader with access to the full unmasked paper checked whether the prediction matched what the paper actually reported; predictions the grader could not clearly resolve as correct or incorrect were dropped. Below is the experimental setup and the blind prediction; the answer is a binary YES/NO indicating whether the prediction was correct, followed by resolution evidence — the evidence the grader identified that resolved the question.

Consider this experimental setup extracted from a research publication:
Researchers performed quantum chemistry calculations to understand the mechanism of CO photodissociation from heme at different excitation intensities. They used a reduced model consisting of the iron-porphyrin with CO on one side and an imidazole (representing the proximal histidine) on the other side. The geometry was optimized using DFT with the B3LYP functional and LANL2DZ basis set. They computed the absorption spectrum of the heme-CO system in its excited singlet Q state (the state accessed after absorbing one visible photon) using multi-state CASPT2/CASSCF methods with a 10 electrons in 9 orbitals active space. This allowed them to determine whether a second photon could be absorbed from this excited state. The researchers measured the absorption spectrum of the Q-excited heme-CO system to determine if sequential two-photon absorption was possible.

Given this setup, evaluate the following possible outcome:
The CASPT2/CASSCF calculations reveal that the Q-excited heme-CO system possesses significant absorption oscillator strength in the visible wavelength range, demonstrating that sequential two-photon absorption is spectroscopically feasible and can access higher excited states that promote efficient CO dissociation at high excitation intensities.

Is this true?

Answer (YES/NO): YES